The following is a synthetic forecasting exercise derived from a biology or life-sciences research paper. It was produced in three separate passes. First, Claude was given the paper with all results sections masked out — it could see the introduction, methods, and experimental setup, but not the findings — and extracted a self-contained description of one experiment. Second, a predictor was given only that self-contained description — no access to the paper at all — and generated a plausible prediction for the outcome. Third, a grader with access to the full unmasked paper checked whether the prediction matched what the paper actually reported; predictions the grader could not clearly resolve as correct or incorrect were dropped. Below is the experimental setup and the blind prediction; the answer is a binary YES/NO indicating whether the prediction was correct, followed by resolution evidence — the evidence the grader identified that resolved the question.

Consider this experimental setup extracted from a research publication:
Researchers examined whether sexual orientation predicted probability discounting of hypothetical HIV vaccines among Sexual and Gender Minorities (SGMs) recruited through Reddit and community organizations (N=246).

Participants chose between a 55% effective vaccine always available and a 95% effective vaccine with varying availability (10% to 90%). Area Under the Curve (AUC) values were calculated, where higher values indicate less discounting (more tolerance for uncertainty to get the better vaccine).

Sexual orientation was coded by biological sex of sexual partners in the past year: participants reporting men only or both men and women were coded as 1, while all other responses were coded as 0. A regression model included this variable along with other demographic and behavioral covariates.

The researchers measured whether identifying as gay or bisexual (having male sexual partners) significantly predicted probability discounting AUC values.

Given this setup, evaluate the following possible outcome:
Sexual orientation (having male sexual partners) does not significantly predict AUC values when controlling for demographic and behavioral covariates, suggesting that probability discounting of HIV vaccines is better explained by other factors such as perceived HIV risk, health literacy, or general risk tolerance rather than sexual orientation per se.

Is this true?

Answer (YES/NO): NO